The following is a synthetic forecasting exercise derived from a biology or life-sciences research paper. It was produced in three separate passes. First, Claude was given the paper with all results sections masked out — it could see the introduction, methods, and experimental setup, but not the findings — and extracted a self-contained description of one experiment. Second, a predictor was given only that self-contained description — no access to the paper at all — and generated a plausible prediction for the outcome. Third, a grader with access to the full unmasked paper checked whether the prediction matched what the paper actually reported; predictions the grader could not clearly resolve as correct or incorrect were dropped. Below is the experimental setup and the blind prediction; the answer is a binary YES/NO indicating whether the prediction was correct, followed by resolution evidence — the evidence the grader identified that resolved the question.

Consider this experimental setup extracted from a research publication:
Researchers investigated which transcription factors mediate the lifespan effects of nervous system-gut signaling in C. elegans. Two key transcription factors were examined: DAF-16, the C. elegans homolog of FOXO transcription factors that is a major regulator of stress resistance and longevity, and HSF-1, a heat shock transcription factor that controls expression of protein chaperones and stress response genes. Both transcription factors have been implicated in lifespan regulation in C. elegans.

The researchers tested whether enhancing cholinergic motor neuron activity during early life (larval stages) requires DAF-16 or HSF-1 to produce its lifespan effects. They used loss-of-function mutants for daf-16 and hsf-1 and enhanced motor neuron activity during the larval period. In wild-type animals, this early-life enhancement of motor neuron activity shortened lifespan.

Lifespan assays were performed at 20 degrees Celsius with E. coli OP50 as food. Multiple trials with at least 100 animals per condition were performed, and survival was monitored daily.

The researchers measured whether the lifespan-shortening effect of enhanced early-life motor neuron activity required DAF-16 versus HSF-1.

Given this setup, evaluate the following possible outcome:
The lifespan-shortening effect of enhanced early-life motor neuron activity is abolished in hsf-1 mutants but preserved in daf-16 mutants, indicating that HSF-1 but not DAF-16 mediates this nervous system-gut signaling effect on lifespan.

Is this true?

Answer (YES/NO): NO